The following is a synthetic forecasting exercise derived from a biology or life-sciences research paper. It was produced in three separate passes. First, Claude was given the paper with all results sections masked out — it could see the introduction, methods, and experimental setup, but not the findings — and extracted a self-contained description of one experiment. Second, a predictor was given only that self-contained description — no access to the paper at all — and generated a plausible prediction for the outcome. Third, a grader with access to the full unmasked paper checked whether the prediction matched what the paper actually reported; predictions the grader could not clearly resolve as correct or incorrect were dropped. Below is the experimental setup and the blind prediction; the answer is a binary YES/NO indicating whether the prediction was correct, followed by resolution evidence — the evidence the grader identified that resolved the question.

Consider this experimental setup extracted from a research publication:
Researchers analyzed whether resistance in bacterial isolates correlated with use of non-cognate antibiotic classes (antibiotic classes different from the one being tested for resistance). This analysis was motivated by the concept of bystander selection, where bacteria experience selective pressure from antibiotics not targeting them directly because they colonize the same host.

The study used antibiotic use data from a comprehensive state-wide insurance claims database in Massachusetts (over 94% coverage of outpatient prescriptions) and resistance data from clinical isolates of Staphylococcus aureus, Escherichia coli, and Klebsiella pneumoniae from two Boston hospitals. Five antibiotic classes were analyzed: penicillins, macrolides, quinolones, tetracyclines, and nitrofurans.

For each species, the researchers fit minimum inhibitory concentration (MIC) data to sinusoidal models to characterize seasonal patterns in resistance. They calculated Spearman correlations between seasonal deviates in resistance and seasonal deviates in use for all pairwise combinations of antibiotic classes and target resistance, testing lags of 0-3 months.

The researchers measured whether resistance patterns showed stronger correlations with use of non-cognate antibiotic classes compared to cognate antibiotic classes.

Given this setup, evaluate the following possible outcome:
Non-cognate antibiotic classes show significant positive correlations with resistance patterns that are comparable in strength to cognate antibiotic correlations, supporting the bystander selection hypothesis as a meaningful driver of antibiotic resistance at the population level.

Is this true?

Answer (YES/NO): NO